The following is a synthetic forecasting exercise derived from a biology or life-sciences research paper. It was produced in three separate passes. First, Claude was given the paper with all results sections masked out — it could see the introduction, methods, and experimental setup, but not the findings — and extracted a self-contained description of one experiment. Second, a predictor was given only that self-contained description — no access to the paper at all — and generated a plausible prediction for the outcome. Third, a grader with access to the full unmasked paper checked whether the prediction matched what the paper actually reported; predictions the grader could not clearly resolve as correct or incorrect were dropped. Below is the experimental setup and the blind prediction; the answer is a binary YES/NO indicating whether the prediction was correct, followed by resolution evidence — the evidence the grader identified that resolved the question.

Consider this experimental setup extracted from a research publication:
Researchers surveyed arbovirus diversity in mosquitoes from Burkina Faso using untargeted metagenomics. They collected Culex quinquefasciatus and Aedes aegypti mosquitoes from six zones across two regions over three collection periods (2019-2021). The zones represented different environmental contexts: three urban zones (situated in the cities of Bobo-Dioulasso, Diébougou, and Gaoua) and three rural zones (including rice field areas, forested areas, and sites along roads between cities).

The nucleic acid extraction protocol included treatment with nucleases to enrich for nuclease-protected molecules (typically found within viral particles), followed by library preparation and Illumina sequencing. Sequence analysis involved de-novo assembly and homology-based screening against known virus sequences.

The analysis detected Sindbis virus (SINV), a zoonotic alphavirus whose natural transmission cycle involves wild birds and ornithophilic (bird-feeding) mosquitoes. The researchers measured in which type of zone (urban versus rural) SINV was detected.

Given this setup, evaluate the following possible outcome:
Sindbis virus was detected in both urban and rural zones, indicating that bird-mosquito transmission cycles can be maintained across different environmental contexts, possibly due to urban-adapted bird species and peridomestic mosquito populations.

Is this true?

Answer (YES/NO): NO